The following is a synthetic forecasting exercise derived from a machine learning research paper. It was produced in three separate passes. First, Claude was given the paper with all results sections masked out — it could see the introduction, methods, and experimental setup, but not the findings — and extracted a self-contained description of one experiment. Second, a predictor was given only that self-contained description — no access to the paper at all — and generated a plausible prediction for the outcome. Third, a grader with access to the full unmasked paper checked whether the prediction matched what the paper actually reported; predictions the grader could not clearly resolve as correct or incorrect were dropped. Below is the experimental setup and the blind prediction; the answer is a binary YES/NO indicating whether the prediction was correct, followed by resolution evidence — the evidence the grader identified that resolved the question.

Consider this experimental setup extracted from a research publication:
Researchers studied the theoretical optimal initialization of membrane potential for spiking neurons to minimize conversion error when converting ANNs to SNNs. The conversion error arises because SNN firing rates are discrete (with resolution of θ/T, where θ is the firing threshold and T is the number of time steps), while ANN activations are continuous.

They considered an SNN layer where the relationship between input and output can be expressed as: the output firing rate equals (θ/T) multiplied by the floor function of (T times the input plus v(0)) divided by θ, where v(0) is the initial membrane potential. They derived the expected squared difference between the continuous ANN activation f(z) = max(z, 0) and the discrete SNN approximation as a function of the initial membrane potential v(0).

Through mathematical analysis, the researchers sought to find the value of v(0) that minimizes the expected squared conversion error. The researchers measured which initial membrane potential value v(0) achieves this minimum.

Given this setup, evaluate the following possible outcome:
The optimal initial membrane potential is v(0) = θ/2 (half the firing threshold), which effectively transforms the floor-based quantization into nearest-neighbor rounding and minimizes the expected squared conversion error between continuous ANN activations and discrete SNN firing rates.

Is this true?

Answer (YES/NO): YES